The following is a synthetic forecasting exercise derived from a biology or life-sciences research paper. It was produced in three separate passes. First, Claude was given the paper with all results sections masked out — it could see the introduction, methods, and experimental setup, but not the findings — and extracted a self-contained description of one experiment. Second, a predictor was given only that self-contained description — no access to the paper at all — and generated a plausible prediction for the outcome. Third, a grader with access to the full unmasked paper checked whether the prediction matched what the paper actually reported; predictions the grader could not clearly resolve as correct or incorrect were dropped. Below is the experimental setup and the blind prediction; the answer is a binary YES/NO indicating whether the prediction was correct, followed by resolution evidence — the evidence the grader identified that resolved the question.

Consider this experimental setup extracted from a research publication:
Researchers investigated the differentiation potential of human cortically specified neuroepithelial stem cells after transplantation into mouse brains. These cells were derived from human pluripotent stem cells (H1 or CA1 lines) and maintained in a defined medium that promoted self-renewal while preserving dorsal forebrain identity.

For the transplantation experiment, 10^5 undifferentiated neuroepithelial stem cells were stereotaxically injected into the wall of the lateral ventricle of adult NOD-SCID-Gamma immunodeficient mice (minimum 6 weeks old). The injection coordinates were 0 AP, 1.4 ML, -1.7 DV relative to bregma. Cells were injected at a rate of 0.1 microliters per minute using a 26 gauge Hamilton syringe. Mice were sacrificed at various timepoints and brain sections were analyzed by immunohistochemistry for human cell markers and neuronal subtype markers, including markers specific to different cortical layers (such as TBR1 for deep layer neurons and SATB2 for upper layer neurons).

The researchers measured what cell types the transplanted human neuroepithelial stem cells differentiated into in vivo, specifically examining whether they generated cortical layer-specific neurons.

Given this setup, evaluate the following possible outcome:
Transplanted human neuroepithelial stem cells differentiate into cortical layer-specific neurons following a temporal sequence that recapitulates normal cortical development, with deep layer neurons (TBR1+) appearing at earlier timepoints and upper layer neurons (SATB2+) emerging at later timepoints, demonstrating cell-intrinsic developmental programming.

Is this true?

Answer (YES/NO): NO